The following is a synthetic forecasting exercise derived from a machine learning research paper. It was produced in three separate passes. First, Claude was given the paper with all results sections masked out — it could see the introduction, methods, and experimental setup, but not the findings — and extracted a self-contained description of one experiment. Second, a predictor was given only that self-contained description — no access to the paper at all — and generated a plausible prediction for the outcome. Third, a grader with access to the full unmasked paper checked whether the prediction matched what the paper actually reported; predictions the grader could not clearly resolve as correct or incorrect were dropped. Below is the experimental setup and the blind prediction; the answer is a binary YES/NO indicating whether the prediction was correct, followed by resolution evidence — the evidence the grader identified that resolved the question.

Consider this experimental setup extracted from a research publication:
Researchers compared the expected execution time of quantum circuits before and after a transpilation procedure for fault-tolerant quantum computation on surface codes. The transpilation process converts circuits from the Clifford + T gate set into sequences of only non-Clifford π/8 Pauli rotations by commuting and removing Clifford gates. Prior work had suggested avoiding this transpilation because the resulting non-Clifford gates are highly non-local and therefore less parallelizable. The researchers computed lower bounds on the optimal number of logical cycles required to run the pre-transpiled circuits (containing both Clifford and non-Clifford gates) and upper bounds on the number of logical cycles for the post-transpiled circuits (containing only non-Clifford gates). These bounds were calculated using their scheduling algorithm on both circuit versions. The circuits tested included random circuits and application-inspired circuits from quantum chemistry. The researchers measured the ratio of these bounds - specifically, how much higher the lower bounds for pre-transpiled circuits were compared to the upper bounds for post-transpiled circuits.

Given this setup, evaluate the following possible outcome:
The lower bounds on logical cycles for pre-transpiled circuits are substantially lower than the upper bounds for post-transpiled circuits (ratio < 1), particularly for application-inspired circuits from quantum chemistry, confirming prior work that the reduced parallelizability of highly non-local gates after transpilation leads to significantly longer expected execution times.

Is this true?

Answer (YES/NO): NO